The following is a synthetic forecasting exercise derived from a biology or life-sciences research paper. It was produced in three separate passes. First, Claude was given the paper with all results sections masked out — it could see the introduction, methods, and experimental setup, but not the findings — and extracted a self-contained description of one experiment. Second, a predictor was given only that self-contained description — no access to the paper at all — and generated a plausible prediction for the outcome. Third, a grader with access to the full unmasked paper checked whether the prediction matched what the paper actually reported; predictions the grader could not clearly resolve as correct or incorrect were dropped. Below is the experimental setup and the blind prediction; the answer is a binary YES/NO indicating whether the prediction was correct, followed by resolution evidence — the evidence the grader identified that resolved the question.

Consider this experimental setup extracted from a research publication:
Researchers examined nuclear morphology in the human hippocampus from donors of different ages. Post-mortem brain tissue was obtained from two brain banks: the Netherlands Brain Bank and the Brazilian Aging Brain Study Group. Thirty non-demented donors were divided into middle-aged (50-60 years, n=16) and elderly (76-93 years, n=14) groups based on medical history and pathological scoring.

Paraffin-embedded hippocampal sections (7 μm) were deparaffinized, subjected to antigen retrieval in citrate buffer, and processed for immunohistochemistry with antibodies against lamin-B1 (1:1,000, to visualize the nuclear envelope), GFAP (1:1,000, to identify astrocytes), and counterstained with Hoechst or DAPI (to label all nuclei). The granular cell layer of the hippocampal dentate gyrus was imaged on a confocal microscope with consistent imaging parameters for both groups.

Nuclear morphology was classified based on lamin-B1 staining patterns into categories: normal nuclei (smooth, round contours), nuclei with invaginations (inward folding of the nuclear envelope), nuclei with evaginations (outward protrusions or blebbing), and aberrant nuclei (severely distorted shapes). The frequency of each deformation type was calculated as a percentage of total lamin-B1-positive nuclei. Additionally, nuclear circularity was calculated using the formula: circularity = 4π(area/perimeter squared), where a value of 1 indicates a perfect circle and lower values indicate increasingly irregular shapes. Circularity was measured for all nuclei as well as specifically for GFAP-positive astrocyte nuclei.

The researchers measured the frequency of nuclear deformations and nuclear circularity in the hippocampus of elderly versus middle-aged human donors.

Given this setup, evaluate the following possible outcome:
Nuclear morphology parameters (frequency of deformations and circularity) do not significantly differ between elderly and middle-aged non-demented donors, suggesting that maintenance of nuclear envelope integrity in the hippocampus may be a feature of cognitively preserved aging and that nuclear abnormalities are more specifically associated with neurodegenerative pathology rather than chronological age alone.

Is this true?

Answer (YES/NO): NO